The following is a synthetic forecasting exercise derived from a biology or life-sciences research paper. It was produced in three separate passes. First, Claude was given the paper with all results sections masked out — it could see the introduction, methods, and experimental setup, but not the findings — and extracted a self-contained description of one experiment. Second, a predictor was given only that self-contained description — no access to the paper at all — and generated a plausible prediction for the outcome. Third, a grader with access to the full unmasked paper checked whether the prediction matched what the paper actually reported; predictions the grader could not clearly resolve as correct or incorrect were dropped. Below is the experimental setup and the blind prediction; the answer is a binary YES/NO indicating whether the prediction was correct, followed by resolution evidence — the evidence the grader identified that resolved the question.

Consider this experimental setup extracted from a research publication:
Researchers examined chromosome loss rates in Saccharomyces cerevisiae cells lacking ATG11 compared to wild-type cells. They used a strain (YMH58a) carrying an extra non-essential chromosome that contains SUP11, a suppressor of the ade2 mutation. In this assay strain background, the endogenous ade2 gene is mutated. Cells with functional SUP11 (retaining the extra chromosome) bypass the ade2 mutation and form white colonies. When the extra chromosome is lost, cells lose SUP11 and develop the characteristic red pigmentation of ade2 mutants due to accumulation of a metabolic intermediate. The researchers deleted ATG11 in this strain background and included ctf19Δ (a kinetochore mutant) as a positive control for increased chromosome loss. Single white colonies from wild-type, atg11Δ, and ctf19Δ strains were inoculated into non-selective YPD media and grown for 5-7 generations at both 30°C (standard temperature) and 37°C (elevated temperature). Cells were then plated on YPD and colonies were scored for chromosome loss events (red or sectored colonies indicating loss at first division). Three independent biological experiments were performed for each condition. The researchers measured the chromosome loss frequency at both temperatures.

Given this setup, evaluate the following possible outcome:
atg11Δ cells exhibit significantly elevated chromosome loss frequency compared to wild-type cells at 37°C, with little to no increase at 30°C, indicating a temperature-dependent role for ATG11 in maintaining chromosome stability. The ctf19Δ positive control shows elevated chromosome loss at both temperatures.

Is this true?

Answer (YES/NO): NO